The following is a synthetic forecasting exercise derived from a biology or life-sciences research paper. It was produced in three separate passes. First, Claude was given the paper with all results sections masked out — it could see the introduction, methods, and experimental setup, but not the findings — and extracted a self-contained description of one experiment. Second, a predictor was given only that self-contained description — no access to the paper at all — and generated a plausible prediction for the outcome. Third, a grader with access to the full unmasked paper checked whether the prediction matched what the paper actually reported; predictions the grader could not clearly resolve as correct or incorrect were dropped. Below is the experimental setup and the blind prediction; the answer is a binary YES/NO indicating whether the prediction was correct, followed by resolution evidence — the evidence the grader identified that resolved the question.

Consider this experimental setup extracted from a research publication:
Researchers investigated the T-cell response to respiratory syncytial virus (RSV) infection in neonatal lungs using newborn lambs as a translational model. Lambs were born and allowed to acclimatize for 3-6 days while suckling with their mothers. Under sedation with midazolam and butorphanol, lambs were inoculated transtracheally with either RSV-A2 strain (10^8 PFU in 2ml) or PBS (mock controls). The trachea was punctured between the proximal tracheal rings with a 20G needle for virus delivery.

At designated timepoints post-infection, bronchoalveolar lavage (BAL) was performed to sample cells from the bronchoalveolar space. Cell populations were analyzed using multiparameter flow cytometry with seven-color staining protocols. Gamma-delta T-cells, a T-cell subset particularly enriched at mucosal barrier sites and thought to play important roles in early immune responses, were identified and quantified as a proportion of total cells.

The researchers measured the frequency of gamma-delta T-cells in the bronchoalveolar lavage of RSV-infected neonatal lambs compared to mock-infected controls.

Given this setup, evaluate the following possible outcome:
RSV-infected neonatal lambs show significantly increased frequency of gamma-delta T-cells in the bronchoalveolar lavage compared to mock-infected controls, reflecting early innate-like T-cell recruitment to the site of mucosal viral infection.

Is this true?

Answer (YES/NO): NO